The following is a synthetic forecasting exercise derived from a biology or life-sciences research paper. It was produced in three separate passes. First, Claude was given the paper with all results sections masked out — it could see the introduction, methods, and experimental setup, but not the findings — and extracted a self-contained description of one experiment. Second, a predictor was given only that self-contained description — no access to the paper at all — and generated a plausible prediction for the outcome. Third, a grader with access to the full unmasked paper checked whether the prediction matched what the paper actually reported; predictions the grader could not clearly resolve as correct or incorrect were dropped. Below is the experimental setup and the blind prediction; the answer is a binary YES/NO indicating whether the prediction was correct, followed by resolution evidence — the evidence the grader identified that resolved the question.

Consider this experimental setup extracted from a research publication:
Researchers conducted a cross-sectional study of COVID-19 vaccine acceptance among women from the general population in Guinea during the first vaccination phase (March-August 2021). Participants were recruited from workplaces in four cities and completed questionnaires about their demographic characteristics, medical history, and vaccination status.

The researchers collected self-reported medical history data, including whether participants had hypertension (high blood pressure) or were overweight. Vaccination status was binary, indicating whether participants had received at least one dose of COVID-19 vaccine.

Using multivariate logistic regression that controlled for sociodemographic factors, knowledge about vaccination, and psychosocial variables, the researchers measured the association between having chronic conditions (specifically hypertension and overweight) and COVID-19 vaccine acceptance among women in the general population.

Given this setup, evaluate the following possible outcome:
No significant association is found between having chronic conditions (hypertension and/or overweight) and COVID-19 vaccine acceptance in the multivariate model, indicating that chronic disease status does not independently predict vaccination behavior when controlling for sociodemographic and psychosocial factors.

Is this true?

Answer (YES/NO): NO